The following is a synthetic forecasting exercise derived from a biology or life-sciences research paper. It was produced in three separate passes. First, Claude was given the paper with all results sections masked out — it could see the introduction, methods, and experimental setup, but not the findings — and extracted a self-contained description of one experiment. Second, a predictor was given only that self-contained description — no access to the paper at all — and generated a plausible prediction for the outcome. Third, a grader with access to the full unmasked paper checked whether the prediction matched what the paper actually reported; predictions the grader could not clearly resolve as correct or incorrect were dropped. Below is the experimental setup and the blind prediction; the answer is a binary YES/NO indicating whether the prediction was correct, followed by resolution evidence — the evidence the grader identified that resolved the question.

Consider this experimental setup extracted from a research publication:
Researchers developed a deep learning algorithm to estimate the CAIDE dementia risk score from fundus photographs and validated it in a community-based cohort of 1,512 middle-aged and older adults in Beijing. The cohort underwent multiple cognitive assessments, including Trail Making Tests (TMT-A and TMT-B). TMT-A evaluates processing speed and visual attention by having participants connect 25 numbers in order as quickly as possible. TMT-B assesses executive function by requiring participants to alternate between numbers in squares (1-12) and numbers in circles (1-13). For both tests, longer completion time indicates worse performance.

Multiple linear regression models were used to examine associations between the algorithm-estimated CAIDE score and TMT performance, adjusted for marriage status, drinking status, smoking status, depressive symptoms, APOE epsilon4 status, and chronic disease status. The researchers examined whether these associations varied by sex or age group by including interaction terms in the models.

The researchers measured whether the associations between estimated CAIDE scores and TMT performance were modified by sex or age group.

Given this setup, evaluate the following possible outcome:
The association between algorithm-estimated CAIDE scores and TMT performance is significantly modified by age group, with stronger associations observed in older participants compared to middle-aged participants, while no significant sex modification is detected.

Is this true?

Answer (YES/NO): NO